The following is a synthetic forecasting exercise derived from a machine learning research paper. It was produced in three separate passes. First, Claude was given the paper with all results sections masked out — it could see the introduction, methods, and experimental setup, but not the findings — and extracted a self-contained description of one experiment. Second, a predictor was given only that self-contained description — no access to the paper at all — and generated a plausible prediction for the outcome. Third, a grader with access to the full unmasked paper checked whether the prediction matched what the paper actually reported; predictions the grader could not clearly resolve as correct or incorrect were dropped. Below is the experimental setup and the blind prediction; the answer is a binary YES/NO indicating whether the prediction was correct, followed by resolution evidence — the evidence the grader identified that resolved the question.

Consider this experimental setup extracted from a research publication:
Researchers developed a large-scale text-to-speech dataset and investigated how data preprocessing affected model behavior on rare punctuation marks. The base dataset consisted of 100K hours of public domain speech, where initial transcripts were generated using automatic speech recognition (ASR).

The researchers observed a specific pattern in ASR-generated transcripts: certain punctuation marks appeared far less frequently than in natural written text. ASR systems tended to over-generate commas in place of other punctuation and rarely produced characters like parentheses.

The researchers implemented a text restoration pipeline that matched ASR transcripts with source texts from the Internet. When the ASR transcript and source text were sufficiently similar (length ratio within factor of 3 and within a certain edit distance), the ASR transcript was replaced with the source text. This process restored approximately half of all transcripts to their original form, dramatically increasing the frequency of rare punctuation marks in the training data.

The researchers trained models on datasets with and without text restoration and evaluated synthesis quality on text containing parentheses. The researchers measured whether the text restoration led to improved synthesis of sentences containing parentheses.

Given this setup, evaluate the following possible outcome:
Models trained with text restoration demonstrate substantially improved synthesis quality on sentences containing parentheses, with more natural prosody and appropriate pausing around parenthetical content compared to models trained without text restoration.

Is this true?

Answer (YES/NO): YES